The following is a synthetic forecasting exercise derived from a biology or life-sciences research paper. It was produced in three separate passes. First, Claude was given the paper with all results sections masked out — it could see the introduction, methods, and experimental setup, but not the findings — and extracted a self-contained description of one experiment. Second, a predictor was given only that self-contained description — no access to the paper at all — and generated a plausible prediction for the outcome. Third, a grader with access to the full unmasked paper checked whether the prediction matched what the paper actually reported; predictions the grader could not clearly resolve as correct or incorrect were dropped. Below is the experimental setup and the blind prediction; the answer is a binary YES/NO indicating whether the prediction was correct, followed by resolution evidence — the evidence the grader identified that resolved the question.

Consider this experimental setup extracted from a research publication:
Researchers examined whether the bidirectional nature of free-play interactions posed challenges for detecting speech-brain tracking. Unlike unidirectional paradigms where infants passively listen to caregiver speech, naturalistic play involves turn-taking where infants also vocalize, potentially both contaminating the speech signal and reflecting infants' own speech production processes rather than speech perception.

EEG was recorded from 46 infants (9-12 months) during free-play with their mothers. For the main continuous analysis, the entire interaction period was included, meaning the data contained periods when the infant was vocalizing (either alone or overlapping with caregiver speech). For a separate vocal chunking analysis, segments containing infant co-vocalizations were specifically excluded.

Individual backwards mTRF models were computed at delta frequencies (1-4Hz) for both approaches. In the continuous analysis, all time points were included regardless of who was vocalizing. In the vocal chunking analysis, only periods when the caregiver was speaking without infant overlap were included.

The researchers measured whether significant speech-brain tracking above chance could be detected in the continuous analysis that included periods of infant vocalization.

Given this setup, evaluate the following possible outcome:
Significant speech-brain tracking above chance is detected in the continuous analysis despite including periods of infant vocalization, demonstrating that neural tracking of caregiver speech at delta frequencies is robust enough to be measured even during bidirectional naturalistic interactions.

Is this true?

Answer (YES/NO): YES